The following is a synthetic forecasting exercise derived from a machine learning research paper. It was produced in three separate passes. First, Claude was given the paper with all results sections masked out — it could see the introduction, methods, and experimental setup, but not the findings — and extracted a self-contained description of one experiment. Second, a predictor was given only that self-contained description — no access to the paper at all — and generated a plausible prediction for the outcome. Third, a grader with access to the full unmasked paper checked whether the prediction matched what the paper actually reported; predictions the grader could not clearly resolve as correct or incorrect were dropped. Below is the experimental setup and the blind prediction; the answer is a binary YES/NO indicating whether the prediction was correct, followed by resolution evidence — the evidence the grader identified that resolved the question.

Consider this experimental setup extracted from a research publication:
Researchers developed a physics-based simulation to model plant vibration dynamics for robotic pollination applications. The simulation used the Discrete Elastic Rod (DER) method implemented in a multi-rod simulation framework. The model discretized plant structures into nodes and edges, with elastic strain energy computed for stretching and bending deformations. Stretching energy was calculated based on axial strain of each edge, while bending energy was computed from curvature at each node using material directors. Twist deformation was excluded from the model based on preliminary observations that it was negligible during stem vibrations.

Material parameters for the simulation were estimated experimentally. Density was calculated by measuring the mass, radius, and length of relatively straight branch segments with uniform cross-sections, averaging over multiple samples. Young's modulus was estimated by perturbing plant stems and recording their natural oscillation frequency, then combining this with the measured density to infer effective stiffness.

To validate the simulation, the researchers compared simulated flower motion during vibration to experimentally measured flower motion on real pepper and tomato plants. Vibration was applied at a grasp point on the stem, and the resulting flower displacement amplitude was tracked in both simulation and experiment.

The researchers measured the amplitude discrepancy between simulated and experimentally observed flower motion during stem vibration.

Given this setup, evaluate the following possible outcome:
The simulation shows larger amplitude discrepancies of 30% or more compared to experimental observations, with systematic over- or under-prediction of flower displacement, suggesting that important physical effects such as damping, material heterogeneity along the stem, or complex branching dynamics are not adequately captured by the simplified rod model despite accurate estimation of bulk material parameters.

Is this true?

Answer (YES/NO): YES